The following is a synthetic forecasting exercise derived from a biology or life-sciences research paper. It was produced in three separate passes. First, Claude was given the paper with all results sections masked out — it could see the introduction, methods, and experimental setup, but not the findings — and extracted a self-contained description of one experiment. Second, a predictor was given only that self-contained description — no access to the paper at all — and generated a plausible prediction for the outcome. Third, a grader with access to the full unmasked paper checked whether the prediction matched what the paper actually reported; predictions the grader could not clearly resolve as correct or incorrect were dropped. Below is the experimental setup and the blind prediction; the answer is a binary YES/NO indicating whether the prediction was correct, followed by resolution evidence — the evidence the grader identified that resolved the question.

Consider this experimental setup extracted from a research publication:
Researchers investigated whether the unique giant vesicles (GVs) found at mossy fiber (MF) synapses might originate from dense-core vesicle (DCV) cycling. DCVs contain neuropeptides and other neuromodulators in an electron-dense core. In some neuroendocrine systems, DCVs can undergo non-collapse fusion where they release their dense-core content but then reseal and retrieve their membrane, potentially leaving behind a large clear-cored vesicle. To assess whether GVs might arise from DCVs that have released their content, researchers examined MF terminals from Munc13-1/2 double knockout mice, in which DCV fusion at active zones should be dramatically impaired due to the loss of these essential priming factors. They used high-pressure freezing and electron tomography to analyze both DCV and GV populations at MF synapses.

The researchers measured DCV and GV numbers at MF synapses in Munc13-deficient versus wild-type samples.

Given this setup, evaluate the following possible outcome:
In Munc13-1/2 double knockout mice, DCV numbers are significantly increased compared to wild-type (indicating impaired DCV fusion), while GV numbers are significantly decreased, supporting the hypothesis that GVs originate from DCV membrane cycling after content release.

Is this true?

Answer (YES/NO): NO